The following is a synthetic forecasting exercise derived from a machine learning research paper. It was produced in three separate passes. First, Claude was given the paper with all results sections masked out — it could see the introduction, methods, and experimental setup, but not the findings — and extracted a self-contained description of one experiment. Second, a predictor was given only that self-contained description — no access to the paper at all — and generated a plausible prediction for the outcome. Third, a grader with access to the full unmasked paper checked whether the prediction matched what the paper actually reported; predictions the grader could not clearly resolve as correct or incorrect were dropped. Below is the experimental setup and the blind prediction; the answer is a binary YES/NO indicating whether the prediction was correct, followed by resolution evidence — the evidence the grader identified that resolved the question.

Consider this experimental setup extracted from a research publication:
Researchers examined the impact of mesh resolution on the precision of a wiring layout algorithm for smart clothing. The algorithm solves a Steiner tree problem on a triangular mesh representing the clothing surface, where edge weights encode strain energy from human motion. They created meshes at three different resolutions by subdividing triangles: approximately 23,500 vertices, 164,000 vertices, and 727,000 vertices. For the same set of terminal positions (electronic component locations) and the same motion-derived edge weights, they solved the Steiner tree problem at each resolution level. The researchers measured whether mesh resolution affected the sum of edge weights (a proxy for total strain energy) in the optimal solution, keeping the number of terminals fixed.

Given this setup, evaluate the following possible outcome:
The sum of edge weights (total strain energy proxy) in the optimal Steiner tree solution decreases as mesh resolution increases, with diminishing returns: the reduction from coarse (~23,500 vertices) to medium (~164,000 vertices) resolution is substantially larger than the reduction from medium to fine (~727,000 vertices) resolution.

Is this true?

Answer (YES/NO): NO